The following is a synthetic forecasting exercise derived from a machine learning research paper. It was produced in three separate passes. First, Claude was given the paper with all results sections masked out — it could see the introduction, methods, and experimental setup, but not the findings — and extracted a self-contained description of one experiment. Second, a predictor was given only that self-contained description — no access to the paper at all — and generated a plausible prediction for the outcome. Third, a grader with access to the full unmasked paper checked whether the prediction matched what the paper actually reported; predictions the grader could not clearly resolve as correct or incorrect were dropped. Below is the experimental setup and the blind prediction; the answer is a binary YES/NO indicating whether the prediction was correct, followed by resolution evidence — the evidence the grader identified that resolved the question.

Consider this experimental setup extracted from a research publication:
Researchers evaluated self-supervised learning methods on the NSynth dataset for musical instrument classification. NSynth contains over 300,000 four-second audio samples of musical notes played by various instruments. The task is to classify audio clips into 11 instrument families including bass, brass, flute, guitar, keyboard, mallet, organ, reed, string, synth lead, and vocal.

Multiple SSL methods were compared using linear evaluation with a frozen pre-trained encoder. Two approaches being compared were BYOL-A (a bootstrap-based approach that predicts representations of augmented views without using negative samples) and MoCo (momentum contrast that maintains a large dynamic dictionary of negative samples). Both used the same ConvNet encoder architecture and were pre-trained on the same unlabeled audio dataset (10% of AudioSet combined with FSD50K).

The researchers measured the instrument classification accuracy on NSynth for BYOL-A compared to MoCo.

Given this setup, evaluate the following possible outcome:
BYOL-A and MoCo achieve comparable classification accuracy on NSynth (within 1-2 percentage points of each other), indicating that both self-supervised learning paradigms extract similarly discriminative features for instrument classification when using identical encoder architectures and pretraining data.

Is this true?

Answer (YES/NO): NO